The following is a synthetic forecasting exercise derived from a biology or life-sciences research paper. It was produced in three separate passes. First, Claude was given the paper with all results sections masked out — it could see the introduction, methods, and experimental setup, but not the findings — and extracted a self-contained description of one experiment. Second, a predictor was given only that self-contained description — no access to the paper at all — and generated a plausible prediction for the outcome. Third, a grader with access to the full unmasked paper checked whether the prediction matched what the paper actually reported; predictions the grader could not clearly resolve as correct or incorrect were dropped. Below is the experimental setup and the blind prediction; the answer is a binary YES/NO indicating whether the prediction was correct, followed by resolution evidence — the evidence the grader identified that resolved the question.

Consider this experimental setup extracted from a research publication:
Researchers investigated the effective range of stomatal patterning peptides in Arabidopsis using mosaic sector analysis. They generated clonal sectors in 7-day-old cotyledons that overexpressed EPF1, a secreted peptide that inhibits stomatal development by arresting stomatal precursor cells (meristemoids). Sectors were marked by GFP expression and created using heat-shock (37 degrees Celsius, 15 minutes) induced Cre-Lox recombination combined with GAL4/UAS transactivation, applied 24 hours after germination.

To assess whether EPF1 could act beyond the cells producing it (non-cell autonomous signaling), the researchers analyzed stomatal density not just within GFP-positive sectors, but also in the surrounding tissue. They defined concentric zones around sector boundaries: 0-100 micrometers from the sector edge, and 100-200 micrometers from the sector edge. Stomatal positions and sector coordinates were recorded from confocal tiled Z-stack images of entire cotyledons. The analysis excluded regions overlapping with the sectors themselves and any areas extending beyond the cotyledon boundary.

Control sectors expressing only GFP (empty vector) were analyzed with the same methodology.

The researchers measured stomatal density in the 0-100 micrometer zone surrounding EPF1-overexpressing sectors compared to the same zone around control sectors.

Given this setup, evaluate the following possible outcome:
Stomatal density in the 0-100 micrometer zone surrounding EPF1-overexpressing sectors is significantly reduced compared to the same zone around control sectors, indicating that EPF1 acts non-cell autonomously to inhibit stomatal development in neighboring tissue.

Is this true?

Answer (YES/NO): YES